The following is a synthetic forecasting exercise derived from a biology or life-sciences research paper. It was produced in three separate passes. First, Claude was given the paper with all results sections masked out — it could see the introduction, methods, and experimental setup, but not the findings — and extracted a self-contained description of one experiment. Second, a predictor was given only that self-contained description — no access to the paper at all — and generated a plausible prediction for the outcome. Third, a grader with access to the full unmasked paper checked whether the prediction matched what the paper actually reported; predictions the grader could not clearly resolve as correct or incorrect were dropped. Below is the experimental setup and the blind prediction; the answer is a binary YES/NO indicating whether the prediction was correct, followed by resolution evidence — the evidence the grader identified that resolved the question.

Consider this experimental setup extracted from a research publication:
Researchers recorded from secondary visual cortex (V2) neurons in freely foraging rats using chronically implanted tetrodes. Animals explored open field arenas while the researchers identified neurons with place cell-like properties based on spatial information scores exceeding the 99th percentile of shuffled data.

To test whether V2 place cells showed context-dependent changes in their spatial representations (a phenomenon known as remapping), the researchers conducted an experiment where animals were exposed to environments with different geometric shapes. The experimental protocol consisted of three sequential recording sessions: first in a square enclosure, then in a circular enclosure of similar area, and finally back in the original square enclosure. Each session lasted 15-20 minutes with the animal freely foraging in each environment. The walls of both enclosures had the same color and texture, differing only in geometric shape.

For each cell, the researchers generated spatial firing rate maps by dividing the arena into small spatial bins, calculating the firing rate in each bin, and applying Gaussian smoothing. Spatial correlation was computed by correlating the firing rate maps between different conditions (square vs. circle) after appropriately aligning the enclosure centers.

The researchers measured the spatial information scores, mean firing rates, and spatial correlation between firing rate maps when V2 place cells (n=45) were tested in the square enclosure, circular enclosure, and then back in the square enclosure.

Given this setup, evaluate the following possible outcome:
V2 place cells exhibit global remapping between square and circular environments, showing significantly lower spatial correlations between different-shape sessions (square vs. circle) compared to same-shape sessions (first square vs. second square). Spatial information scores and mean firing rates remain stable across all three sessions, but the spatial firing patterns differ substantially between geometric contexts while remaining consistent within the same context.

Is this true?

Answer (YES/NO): NO